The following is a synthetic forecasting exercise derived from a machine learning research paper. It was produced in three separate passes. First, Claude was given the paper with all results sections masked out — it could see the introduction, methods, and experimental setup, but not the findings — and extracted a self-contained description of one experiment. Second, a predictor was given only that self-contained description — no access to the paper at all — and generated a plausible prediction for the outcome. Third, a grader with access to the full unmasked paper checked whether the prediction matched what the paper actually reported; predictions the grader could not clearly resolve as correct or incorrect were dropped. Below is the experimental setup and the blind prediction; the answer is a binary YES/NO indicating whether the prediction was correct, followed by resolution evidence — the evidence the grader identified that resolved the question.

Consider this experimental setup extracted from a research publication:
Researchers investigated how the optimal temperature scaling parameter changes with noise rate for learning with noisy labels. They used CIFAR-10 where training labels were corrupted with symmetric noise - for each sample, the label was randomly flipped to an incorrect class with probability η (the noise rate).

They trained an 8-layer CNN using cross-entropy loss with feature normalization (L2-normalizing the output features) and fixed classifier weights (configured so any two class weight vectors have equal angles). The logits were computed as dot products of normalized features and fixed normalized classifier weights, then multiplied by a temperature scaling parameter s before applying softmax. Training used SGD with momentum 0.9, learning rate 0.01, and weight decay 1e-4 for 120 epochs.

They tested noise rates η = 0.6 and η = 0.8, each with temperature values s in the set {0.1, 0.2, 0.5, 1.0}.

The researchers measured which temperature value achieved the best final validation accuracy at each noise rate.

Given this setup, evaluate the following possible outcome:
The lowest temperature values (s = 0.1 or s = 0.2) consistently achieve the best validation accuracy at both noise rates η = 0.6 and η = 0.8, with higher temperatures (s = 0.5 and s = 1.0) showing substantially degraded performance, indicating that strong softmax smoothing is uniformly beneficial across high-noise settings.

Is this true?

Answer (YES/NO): NO